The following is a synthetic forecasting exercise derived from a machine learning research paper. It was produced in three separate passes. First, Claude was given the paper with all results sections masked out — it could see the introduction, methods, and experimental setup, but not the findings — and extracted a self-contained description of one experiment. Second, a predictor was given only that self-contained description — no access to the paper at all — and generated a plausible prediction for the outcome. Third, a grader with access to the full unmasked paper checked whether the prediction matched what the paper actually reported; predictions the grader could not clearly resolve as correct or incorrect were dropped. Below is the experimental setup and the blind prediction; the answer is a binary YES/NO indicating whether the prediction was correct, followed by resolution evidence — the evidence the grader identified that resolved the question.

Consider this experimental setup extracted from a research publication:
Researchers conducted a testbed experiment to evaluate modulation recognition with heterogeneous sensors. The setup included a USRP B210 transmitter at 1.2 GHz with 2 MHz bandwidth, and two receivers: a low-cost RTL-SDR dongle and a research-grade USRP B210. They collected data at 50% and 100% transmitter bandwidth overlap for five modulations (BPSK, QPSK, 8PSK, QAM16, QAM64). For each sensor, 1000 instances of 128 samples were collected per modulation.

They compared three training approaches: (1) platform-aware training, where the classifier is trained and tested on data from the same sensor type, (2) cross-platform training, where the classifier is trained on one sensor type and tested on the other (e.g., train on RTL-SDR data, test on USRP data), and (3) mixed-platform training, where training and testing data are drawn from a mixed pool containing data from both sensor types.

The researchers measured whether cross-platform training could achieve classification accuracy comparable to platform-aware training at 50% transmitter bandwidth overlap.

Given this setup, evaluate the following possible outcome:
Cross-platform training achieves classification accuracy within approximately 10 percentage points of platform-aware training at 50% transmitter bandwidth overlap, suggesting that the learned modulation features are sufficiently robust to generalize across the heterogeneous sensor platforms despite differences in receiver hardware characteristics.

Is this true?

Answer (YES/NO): NO